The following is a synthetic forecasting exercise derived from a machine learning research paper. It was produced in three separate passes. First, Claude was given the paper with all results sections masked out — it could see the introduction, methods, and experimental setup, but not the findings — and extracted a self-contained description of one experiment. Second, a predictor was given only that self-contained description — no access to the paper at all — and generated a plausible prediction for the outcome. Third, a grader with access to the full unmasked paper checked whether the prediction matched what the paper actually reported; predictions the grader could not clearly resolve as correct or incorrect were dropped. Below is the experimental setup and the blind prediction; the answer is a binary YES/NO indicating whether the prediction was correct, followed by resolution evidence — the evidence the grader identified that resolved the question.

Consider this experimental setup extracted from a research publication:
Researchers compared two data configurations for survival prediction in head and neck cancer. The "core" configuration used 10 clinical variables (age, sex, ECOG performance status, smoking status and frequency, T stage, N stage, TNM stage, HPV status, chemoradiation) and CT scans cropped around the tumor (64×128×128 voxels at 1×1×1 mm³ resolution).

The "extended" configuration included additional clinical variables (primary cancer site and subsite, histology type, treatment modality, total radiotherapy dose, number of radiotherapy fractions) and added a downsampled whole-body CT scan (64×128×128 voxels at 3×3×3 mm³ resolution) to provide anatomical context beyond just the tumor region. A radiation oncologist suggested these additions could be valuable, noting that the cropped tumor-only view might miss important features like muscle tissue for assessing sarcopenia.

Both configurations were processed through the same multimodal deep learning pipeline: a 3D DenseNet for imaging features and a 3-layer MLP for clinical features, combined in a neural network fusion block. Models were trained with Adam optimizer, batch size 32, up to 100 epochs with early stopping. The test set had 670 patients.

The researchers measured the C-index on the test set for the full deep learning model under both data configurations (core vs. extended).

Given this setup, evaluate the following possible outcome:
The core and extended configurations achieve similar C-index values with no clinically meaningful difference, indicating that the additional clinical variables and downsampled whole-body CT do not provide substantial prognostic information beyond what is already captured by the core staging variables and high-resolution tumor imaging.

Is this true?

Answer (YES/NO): YES